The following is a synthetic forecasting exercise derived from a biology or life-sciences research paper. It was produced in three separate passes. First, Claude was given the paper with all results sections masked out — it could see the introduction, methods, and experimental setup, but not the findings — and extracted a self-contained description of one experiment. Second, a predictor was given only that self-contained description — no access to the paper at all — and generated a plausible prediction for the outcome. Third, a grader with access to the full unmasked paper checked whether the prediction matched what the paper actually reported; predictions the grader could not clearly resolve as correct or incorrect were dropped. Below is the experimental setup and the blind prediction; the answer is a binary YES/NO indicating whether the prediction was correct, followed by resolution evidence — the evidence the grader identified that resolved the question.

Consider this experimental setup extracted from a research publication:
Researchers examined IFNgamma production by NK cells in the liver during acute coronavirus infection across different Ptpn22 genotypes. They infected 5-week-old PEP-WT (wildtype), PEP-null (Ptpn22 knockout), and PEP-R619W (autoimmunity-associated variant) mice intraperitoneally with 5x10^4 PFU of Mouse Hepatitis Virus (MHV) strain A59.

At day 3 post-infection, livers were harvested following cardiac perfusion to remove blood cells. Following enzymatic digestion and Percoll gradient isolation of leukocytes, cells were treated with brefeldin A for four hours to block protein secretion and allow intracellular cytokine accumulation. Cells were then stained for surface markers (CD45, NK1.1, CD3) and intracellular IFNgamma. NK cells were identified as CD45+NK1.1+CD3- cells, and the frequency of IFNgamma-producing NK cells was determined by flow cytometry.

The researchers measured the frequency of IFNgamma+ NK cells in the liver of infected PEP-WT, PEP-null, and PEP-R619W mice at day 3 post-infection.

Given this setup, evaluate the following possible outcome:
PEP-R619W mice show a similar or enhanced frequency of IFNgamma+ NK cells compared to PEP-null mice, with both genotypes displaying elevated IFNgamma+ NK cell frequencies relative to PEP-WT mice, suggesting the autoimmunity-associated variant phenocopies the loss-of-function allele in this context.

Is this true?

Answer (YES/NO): NO